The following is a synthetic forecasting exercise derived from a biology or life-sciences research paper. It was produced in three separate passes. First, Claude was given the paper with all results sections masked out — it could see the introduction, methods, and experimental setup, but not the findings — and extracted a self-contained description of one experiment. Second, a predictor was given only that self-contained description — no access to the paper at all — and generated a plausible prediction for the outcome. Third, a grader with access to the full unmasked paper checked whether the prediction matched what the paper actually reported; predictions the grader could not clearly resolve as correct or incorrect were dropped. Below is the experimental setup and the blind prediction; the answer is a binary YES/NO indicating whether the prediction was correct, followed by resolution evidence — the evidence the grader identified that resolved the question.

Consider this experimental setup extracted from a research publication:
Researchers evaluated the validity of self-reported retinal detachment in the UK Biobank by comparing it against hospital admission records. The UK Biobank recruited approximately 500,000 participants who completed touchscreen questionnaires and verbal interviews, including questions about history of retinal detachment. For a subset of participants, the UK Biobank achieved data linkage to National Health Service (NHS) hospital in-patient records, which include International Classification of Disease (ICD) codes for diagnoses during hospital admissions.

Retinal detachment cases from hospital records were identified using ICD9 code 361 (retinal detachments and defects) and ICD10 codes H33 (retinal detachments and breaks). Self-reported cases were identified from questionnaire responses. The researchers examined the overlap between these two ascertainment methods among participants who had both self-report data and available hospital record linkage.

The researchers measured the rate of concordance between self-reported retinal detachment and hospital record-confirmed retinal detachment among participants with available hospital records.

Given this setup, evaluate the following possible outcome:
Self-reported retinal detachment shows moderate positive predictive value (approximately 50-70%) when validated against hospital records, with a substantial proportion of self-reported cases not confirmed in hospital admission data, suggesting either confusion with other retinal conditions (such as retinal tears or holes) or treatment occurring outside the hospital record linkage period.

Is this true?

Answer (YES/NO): YES